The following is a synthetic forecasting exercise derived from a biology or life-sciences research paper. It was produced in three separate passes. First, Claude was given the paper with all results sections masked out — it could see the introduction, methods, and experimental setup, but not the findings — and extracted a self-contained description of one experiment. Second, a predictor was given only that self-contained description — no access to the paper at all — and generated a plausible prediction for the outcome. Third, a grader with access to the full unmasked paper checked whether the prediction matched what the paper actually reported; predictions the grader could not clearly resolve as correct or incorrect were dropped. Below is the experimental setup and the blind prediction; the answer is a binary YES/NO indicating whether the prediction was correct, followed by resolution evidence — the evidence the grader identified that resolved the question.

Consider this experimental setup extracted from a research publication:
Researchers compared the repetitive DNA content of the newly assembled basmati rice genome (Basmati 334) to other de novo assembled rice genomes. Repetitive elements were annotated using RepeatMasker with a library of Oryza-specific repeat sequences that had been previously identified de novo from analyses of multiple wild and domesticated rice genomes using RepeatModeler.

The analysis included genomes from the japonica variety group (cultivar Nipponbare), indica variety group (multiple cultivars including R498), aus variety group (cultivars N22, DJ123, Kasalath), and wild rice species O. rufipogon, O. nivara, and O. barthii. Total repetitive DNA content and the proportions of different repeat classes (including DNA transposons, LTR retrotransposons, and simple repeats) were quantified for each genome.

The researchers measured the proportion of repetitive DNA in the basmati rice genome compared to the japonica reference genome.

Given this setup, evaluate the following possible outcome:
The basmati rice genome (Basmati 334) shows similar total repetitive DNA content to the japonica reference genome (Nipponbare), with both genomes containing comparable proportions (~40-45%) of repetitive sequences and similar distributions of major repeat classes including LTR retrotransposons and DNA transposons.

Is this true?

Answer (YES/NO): YES